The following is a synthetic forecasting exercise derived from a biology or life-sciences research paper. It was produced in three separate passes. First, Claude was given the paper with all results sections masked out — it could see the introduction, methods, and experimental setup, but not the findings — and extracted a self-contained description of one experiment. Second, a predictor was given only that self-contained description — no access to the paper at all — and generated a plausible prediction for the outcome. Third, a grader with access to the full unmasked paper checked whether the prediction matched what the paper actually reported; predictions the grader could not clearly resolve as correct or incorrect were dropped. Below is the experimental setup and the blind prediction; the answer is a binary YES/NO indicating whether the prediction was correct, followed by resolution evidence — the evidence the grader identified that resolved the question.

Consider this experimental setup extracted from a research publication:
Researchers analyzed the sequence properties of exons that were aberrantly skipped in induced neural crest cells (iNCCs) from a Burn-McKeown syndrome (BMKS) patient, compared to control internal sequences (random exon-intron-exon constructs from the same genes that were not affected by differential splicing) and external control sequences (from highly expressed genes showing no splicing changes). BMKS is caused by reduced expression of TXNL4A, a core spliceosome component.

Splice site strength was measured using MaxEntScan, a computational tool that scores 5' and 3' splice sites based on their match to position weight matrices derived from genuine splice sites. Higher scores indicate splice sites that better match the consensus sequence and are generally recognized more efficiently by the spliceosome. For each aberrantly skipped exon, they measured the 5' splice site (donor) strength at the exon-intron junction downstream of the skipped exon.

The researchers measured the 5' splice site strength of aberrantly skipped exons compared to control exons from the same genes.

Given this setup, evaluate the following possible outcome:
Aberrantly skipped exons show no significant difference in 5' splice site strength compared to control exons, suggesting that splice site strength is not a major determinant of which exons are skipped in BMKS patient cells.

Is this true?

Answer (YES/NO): NO